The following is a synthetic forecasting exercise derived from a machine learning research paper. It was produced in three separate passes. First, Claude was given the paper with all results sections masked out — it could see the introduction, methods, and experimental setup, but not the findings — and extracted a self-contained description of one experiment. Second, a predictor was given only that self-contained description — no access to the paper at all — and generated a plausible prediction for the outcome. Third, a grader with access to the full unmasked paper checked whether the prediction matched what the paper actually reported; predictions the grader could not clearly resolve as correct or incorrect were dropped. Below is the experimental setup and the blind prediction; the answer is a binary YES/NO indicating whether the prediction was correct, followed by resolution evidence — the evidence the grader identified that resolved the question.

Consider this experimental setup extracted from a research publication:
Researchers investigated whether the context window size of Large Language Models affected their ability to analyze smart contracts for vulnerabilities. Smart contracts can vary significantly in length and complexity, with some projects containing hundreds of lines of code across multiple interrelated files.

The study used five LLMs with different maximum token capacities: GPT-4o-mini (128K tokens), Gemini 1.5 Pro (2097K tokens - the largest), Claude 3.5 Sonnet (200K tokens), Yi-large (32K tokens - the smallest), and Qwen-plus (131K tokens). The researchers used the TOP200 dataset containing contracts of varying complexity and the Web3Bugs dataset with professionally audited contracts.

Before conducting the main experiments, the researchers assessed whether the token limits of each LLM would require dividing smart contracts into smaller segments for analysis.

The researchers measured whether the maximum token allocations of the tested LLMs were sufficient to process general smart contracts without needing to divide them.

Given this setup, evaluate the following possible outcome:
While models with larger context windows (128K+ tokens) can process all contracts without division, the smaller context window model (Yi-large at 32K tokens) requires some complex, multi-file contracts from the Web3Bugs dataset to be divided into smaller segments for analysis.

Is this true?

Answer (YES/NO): NO